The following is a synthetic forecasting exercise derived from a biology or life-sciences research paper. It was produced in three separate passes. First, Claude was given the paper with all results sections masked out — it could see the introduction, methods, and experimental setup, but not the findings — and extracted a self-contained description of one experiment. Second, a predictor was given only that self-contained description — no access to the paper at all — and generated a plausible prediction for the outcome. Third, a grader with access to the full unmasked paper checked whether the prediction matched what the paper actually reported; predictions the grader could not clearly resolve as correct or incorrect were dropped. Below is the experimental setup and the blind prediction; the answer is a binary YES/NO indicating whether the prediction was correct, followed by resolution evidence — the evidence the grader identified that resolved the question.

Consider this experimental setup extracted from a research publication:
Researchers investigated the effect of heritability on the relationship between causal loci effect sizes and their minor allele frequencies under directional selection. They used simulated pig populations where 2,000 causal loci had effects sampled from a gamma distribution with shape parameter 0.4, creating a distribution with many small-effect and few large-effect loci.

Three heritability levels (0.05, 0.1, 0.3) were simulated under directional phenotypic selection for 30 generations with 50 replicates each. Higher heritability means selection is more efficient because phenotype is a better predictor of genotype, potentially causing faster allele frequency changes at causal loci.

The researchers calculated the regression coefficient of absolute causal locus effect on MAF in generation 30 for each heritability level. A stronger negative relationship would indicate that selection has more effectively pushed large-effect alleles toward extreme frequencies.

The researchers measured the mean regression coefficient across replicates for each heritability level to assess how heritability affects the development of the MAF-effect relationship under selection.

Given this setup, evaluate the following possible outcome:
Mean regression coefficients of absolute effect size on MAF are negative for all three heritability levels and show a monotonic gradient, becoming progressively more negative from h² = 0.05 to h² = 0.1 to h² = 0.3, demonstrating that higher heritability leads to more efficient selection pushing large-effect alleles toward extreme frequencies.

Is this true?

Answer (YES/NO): YES